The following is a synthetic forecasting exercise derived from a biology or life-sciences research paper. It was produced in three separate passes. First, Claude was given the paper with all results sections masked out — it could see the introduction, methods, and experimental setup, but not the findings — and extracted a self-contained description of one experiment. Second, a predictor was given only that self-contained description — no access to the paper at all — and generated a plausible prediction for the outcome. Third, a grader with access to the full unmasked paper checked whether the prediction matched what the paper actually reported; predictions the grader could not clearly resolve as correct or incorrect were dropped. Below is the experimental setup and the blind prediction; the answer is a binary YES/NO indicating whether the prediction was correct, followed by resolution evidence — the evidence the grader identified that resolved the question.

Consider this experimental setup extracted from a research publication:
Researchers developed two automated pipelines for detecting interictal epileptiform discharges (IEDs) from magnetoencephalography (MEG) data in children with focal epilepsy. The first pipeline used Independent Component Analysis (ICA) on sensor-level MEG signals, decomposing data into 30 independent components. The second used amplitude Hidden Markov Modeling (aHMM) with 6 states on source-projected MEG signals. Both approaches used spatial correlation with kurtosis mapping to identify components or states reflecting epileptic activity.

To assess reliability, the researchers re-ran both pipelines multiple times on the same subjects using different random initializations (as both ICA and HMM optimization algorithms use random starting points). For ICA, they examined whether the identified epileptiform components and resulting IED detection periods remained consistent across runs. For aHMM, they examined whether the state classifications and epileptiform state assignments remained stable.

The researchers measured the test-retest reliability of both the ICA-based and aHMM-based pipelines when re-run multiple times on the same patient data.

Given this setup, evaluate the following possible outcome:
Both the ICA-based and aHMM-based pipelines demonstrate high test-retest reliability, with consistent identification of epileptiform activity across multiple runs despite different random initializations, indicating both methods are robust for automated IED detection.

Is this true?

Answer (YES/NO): NO